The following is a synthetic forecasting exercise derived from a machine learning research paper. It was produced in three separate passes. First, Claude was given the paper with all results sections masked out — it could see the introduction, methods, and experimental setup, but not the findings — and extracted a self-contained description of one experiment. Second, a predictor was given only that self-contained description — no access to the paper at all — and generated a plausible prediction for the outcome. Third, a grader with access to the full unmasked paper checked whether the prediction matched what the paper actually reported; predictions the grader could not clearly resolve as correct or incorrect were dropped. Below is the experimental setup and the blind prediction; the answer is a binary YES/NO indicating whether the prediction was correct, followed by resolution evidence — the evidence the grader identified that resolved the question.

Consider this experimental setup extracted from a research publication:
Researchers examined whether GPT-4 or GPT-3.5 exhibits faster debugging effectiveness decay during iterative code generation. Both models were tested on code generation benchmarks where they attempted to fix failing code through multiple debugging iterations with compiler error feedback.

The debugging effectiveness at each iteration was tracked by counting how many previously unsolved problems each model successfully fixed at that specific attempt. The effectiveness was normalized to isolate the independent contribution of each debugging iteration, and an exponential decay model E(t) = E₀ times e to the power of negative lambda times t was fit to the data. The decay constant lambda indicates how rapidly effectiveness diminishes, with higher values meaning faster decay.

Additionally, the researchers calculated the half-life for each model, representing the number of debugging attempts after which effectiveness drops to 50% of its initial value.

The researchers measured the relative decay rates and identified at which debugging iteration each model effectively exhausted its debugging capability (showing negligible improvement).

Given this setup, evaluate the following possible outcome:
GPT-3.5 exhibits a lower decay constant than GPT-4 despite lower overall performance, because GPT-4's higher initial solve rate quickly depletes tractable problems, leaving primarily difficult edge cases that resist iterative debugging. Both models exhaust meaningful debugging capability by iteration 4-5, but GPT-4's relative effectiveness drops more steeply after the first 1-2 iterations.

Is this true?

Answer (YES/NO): NO